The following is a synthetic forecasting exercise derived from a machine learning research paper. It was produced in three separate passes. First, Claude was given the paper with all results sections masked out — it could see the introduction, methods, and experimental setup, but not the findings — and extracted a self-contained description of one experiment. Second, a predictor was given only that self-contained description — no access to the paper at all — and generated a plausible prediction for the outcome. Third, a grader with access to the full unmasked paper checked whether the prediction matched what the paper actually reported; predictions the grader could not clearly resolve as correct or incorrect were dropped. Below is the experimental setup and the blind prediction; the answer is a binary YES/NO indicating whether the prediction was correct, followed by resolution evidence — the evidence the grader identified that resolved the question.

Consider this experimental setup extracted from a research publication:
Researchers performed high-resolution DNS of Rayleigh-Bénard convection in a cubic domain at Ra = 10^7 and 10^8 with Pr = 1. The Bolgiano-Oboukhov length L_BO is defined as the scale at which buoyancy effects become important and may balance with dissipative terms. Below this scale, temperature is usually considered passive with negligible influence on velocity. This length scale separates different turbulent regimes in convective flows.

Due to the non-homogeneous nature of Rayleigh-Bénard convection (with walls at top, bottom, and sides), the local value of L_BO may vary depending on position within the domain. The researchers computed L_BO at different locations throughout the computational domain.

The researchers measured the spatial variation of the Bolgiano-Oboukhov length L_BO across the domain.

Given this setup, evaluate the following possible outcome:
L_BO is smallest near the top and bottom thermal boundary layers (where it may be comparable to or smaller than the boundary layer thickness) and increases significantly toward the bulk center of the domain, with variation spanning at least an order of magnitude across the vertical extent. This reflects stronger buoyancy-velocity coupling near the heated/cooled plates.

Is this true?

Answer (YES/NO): NO